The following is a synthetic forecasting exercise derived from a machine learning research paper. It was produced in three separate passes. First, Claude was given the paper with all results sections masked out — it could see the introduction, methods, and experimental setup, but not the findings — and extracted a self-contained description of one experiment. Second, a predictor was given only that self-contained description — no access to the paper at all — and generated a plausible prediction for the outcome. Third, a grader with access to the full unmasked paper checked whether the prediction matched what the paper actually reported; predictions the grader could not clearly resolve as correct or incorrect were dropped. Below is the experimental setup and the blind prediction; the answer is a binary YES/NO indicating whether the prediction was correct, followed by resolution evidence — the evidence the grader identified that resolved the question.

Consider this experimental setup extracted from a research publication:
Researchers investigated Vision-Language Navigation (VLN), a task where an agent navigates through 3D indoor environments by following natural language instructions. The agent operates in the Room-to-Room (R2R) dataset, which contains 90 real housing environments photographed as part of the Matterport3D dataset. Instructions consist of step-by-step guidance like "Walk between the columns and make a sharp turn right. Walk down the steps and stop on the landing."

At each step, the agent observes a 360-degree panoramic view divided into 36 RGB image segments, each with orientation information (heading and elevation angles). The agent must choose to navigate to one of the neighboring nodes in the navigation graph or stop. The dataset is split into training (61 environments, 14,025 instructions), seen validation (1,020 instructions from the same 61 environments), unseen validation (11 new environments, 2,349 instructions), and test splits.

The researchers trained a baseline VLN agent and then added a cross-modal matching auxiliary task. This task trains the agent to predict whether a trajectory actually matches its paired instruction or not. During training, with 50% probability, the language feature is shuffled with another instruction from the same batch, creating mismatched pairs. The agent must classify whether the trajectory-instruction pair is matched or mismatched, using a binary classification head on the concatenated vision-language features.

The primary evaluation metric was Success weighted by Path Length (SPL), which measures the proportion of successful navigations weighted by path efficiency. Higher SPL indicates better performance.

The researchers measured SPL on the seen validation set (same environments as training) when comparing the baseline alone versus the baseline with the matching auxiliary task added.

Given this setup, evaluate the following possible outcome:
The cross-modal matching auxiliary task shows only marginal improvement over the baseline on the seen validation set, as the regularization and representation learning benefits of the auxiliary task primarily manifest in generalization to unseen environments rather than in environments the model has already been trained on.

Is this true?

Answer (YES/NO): NO